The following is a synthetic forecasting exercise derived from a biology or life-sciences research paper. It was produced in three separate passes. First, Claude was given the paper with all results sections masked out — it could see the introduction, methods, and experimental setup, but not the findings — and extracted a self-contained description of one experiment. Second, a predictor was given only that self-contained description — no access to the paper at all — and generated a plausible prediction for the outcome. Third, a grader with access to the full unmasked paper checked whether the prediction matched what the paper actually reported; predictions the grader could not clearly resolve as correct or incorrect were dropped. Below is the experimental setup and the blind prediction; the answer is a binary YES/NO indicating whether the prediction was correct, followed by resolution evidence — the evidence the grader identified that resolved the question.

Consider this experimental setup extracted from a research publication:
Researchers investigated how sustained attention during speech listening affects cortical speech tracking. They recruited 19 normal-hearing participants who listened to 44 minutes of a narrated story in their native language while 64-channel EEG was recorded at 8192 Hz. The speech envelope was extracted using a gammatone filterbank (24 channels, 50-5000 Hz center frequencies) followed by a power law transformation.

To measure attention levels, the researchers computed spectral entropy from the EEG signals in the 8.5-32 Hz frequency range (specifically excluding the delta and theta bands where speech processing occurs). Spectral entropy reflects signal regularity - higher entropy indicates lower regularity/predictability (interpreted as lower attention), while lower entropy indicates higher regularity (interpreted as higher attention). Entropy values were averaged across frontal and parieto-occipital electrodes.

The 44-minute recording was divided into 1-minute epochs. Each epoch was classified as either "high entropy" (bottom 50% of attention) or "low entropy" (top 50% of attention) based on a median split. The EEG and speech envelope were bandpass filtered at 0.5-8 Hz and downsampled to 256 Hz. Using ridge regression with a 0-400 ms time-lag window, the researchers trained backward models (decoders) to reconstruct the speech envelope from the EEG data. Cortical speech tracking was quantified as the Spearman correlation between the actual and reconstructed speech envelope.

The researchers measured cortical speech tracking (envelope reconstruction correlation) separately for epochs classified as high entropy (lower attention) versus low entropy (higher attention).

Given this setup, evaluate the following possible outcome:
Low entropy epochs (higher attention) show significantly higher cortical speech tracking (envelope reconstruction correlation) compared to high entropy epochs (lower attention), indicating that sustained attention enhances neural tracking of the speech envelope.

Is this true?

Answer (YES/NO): YES